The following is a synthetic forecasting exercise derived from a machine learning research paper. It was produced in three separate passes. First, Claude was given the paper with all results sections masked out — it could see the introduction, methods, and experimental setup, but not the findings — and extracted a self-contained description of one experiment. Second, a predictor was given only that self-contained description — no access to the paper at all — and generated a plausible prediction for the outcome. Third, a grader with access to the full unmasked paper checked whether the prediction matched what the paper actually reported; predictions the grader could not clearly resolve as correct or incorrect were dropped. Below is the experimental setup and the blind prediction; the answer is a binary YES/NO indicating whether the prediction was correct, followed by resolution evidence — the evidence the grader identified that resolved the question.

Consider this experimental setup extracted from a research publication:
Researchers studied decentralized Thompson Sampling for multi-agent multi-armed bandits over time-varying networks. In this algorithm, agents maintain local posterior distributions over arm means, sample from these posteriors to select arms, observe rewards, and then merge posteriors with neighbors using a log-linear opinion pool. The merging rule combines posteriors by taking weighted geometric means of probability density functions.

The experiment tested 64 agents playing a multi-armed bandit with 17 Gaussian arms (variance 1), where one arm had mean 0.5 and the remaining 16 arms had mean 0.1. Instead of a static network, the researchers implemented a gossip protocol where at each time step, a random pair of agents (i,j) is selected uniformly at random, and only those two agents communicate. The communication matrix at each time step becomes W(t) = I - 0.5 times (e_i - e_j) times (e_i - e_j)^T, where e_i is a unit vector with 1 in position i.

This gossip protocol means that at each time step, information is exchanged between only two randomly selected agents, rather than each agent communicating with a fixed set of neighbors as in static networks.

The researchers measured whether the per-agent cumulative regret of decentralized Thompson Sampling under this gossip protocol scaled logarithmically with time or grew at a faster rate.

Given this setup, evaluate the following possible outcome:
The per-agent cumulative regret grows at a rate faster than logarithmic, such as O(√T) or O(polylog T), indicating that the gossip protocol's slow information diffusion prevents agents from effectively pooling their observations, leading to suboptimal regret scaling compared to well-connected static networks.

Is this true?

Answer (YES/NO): NO